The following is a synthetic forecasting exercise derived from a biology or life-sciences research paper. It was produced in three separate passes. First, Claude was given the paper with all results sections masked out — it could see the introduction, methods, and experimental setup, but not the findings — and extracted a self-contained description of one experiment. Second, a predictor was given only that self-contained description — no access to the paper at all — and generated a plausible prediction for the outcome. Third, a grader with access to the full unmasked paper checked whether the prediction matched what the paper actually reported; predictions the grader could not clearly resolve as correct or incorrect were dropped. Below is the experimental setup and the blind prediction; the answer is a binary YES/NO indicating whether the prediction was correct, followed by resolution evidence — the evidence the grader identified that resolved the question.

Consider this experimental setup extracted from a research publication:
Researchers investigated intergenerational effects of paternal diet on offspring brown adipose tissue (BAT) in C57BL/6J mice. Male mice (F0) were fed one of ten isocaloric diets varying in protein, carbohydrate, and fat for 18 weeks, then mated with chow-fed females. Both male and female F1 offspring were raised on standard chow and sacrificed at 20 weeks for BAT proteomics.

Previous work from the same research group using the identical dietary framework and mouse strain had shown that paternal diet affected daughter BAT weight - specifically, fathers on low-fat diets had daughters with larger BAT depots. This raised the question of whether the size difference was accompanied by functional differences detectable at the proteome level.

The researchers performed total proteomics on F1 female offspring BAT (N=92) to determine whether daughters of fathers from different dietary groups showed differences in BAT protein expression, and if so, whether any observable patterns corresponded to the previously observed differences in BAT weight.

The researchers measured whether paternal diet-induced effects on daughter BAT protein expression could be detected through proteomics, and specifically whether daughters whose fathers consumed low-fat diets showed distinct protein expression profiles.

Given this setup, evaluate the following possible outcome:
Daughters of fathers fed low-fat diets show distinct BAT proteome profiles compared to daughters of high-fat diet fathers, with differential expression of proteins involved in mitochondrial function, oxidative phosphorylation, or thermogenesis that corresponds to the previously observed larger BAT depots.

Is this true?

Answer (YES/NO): NO